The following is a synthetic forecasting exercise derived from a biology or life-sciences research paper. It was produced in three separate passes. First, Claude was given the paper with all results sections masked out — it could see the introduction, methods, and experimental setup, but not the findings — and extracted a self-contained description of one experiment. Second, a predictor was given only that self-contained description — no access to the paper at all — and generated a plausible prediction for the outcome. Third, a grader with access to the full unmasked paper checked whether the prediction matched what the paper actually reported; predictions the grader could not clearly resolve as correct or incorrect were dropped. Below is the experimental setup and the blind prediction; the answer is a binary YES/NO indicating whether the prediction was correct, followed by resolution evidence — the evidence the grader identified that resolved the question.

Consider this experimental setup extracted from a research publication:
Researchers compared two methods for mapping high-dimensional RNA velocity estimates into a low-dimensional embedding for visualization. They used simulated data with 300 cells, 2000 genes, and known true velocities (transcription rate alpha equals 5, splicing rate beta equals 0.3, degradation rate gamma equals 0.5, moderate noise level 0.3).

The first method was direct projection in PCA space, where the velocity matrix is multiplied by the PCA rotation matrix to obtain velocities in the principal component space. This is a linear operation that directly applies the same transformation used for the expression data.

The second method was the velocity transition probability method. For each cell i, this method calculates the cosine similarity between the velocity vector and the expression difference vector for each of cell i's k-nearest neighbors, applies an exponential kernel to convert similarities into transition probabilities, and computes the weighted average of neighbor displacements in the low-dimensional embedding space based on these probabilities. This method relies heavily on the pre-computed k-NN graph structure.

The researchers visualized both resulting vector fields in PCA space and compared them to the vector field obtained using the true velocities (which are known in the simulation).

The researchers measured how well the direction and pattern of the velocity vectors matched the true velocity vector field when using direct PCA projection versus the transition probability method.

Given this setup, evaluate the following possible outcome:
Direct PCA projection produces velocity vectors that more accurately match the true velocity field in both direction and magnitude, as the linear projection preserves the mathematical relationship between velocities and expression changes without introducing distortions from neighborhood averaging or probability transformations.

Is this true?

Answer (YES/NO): YES